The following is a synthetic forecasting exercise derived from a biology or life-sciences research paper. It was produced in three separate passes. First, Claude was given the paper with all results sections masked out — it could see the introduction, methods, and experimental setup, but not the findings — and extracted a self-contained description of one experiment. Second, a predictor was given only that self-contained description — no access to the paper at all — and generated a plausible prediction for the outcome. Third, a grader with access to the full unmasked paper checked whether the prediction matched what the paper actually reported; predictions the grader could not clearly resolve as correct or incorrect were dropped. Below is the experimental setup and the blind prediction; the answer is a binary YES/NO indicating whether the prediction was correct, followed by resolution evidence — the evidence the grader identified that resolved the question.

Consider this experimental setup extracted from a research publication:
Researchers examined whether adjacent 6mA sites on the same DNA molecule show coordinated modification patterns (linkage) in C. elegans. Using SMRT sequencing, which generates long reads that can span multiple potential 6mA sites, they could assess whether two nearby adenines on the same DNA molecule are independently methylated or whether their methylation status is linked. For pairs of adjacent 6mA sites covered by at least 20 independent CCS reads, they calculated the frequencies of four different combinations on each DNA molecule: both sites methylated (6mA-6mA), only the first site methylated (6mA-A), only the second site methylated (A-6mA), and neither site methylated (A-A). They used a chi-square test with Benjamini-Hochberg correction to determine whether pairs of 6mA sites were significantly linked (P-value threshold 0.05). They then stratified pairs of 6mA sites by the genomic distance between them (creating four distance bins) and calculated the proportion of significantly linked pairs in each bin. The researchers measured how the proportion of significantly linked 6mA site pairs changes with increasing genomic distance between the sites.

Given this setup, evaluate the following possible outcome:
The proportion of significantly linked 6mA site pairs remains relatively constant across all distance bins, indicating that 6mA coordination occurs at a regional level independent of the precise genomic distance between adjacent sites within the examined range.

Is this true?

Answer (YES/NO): NO